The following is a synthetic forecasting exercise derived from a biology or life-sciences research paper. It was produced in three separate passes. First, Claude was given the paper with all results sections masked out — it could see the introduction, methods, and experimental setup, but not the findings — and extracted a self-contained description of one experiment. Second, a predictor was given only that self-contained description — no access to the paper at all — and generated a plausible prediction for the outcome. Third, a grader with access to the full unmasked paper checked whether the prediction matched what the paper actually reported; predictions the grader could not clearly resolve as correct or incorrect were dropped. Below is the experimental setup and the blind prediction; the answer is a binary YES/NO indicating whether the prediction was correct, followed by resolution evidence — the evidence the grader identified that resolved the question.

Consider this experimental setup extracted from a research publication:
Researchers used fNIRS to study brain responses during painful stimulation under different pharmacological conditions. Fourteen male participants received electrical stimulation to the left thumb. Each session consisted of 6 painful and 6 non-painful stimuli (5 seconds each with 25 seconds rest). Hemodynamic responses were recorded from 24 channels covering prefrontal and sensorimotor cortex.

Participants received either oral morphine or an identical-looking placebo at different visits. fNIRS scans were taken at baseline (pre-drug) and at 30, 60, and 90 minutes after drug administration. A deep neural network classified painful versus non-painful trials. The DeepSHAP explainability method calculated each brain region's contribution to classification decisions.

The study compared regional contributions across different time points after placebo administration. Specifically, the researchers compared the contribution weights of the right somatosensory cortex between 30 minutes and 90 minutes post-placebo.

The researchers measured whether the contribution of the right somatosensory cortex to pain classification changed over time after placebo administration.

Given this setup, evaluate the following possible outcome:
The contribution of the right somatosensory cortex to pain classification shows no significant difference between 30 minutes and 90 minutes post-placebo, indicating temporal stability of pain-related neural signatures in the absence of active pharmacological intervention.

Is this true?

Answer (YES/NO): NO